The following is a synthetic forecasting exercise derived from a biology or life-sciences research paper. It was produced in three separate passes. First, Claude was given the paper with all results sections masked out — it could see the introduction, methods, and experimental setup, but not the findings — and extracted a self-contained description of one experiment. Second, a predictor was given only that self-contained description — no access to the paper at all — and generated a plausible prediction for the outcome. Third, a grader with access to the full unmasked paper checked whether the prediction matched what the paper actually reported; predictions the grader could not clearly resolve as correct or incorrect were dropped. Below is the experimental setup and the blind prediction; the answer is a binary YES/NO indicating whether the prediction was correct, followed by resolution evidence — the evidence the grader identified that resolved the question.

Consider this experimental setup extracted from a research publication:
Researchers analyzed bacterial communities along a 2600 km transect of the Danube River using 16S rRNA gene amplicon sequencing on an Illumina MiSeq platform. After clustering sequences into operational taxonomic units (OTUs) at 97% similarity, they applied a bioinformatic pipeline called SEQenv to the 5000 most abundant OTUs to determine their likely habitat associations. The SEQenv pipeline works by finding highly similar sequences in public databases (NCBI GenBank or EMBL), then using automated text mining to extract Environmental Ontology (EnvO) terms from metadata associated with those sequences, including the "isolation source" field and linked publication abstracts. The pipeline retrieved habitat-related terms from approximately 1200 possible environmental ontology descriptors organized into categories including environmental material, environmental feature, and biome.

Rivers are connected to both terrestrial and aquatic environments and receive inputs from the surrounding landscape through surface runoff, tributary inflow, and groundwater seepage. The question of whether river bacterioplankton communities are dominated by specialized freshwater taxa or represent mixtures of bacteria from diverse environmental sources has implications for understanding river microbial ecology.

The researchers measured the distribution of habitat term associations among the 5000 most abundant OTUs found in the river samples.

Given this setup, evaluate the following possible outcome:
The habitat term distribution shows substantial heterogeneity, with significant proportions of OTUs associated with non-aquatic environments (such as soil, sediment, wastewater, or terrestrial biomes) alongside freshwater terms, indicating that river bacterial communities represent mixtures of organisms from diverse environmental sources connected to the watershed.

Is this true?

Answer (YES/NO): YES